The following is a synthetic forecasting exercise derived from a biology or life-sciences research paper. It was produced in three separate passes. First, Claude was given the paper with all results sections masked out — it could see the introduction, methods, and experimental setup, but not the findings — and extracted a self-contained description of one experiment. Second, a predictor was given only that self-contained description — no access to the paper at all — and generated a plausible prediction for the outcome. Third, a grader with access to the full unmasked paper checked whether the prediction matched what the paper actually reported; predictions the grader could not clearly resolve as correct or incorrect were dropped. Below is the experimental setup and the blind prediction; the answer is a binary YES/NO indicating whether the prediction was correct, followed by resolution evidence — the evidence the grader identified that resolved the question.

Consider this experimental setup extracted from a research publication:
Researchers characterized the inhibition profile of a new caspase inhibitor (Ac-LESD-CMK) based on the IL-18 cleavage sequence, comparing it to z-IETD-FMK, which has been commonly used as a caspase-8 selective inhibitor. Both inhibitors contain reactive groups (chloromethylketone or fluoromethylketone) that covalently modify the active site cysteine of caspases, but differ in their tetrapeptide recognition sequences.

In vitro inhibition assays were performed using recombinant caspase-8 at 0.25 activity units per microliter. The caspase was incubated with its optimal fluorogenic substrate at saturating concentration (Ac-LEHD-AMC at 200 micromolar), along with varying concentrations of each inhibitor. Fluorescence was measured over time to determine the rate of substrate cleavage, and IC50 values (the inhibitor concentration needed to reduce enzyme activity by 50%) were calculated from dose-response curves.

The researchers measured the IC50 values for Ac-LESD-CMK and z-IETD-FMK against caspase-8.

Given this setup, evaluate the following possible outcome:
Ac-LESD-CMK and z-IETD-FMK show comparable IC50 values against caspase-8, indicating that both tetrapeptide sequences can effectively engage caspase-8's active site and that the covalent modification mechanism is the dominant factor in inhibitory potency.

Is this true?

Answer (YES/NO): NO